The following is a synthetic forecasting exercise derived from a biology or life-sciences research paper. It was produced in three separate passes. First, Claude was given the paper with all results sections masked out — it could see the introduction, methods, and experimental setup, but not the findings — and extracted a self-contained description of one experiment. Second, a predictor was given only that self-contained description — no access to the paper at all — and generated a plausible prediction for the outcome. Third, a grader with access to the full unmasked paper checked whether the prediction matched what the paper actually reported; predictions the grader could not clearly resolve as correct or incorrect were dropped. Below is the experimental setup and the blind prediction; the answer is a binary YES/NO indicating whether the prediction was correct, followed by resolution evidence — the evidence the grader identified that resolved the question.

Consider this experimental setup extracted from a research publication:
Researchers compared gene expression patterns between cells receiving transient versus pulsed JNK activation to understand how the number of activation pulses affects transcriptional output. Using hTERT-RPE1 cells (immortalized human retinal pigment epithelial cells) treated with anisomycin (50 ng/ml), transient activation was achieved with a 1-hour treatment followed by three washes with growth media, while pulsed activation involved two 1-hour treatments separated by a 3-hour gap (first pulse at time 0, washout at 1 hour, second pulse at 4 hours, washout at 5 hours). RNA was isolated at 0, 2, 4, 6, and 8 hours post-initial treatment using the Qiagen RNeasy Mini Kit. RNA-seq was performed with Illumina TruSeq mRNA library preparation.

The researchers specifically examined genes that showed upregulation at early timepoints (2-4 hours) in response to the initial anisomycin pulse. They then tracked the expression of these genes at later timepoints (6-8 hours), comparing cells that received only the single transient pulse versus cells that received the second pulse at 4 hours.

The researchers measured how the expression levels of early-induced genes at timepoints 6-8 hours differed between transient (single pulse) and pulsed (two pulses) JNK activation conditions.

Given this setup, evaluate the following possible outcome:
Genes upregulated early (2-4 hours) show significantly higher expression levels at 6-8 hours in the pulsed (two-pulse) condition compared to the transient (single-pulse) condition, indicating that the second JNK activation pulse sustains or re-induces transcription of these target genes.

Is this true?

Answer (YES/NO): YES